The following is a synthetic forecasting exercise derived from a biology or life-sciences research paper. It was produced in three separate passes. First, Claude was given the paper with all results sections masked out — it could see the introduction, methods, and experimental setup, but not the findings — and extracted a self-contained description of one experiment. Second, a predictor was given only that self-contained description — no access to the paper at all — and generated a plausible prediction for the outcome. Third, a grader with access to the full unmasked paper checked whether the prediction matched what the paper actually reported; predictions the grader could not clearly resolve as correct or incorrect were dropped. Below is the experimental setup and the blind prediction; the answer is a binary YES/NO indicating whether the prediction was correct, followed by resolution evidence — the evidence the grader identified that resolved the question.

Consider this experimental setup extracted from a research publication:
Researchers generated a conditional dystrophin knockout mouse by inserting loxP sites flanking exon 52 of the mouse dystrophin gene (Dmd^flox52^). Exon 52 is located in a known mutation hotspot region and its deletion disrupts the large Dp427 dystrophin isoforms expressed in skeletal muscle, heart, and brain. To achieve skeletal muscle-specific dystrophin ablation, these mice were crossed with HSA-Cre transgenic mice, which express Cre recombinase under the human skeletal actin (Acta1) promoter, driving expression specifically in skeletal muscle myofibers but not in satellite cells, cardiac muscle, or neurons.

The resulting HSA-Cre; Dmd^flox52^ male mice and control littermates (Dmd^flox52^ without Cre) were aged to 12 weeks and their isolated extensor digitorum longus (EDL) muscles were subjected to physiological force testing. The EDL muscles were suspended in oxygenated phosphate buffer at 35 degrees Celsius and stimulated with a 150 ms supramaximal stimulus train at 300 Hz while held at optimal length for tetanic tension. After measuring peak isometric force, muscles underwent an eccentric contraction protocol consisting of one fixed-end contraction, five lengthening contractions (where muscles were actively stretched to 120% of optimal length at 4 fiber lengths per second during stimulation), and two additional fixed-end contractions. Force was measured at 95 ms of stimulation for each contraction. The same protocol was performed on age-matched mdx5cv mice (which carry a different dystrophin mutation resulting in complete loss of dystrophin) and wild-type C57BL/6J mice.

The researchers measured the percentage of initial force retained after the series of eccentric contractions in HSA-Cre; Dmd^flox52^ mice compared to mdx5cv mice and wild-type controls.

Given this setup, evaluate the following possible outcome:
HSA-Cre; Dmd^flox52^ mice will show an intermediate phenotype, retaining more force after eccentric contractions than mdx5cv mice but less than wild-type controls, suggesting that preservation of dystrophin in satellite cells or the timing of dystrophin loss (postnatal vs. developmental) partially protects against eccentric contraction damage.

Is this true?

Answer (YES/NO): YES